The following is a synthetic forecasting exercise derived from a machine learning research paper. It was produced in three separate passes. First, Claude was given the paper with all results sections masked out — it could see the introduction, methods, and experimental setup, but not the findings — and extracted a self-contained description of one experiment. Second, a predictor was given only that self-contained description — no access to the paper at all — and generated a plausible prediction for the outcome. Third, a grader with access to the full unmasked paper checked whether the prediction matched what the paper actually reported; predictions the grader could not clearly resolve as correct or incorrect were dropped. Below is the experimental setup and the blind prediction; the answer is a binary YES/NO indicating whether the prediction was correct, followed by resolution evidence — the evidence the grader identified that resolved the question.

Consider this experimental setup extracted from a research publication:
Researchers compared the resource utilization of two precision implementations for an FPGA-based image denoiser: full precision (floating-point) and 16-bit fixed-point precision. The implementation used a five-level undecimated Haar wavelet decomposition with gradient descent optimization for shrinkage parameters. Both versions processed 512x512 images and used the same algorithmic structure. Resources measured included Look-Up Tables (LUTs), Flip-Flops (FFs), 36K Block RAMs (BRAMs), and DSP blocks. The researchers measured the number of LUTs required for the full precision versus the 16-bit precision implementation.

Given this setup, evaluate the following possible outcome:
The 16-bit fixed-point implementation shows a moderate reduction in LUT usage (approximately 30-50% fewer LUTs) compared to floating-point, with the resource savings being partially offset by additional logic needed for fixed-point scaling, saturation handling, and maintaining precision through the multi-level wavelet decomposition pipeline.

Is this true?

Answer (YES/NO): YES